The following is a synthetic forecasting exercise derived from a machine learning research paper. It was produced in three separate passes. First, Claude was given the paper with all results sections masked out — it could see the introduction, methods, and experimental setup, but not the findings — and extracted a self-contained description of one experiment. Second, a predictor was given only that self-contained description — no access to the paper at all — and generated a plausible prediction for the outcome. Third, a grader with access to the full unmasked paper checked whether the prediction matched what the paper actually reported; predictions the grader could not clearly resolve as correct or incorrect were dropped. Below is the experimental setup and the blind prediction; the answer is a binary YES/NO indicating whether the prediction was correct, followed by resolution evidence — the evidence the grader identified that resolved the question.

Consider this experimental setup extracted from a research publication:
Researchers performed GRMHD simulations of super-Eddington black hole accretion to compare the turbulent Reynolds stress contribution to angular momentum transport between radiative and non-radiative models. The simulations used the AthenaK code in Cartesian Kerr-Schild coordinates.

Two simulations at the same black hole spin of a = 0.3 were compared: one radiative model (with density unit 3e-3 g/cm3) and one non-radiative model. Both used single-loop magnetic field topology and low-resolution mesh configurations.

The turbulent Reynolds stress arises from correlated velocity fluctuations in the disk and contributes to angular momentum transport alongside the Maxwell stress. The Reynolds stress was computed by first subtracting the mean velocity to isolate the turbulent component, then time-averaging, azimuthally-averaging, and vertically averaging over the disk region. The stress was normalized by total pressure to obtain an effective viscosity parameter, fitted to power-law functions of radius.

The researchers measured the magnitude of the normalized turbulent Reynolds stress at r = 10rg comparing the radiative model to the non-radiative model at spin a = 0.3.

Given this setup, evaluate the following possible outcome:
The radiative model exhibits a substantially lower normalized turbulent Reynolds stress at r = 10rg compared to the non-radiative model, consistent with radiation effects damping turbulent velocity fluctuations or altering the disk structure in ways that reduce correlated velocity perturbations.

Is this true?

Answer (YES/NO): NO